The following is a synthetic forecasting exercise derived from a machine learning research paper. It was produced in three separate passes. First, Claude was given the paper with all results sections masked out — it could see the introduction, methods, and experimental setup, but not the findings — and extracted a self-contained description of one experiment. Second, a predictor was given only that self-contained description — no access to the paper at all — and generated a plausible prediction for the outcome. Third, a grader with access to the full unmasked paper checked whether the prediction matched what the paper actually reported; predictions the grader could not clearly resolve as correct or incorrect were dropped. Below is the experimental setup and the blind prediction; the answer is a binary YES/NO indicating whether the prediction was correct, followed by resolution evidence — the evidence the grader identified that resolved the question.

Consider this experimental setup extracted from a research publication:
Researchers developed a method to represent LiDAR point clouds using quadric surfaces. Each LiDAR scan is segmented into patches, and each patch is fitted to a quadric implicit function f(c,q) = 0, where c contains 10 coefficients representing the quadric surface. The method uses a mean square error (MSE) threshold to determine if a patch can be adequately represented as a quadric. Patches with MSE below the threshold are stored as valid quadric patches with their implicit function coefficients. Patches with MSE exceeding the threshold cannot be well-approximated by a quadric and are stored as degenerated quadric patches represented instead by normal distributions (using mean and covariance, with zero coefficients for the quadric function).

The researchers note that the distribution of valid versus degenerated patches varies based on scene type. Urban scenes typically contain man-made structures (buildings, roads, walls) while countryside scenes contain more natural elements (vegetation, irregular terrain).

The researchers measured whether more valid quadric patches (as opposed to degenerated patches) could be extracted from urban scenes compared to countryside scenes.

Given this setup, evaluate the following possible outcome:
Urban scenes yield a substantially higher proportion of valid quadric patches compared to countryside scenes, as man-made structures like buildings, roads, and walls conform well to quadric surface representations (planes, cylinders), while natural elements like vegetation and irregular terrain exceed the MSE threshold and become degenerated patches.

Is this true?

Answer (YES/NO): YES